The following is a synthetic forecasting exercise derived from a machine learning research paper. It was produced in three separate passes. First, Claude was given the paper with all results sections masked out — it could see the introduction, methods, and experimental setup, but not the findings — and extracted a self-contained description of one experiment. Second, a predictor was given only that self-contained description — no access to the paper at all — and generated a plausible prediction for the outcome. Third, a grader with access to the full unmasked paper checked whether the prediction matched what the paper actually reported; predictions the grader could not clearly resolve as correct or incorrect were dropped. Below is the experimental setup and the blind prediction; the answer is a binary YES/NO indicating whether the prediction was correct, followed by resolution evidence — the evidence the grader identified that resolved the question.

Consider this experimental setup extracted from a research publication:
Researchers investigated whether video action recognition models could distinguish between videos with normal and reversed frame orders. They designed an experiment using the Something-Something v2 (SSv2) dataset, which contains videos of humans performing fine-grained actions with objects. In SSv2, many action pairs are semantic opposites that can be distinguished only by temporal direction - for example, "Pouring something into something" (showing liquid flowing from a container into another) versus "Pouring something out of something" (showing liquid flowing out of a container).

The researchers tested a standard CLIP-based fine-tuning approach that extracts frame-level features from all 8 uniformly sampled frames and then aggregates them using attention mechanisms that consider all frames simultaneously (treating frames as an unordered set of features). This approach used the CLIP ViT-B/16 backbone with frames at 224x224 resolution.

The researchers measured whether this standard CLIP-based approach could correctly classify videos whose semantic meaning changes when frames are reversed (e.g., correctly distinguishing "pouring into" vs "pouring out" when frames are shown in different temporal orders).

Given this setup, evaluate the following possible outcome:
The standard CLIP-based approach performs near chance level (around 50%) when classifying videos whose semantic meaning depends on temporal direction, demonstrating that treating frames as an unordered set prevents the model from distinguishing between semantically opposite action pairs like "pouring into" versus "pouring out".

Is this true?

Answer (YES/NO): NO